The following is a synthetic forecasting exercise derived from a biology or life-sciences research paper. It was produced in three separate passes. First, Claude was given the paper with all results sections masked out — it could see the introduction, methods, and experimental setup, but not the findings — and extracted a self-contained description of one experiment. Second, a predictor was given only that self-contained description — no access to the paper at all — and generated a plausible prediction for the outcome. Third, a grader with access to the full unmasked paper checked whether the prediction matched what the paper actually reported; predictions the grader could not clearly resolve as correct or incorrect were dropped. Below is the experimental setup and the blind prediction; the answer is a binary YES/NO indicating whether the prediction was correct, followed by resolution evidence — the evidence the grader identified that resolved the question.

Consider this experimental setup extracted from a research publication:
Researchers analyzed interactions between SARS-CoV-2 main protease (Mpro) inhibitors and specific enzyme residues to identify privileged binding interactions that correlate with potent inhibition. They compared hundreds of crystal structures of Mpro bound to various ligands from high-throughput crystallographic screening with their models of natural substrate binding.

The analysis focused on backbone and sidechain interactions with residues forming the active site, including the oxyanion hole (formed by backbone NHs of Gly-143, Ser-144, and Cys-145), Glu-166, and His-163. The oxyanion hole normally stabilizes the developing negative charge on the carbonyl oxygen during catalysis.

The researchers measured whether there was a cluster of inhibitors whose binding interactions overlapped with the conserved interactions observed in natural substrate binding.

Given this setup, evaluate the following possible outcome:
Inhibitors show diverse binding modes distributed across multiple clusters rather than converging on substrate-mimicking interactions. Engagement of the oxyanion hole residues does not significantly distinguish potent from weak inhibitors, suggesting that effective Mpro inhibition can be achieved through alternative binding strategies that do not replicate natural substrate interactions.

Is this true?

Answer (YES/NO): NO